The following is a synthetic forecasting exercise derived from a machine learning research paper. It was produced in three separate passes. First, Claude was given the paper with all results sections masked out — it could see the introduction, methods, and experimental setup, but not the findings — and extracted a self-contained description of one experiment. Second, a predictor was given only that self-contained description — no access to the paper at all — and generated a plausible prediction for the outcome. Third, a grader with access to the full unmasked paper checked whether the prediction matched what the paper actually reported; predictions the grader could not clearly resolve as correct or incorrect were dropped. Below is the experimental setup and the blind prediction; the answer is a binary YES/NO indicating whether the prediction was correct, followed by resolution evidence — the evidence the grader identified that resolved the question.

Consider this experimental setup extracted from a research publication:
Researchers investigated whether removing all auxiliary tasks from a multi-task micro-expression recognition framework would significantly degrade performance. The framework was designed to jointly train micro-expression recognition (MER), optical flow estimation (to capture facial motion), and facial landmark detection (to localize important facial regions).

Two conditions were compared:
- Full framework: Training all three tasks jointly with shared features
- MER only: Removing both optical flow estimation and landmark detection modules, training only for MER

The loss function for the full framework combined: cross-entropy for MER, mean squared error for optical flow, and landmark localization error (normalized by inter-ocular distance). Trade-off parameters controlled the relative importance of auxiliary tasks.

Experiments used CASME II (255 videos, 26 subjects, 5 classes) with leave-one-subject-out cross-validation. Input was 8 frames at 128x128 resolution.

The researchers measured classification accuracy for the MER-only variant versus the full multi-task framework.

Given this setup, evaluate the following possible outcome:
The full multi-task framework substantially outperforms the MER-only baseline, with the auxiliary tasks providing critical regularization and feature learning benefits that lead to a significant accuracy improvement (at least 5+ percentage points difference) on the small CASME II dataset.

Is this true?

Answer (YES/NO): YES